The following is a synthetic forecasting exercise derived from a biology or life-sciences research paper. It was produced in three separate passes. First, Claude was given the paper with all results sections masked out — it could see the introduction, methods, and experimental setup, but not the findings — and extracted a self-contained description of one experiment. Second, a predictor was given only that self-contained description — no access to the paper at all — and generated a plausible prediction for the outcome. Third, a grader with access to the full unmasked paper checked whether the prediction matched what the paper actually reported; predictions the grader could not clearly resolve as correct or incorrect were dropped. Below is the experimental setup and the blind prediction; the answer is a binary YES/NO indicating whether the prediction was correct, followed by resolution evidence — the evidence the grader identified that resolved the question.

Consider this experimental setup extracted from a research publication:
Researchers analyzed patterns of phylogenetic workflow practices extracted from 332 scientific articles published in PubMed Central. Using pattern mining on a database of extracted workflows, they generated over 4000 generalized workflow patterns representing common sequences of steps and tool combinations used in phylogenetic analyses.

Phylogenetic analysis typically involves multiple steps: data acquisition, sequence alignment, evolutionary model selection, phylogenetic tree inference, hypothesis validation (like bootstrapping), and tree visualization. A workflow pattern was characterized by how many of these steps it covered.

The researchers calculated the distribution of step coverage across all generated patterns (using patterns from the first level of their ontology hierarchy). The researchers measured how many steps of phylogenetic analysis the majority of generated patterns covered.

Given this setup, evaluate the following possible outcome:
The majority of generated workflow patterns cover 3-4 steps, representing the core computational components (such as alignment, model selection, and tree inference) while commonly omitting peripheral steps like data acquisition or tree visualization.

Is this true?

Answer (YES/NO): NO